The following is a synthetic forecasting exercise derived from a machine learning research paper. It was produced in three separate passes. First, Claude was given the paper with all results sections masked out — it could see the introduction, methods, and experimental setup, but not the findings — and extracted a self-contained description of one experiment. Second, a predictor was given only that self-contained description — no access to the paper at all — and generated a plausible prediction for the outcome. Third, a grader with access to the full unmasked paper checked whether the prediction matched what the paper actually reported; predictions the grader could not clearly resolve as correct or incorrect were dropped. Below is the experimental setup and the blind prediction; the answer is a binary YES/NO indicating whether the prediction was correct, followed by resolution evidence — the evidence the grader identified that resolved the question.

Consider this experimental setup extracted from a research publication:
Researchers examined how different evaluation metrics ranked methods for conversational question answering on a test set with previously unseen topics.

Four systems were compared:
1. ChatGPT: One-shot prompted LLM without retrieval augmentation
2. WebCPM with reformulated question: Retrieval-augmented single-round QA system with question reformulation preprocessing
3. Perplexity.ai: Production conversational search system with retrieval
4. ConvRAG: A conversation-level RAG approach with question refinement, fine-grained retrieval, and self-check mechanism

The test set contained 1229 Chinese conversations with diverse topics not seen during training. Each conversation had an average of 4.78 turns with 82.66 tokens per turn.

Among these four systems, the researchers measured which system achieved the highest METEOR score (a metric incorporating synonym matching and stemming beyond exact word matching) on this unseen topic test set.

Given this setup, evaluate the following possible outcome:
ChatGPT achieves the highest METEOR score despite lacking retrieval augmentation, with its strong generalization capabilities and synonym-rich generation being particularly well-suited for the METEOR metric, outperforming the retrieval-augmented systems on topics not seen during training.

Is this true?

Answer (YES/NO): YES